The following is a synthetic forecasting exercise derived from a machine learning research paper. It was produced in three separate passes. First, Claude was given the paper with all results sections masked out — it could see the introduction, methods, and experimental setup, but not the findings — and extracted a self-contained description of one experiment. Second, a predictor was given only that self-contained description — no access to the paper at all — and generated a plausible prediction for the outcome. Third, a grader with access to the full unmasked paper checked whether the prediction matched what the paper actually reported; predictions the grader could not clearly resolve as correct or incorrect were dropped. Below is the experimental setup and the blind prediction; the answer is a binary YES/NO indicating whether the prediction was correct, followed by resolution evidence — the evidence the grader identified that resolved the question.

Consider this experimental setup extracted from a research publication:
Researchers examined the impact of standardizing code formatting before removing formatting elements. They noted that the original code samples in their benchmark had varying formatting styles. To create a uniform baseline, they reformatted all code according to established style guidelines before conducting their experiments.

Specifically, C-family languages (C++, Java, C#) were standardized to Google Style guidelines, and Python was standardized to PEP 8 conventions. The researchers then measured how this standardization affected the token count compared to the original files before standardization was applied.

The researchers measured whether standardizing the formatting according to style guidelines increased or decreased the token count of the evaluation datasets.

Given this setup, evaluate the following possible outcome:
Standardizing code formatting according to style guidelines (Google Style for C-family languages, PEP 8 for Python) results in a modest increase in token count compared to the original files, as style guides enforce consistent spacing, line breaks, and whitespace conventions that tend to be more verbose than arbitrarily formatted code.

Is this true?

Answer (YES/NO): YES